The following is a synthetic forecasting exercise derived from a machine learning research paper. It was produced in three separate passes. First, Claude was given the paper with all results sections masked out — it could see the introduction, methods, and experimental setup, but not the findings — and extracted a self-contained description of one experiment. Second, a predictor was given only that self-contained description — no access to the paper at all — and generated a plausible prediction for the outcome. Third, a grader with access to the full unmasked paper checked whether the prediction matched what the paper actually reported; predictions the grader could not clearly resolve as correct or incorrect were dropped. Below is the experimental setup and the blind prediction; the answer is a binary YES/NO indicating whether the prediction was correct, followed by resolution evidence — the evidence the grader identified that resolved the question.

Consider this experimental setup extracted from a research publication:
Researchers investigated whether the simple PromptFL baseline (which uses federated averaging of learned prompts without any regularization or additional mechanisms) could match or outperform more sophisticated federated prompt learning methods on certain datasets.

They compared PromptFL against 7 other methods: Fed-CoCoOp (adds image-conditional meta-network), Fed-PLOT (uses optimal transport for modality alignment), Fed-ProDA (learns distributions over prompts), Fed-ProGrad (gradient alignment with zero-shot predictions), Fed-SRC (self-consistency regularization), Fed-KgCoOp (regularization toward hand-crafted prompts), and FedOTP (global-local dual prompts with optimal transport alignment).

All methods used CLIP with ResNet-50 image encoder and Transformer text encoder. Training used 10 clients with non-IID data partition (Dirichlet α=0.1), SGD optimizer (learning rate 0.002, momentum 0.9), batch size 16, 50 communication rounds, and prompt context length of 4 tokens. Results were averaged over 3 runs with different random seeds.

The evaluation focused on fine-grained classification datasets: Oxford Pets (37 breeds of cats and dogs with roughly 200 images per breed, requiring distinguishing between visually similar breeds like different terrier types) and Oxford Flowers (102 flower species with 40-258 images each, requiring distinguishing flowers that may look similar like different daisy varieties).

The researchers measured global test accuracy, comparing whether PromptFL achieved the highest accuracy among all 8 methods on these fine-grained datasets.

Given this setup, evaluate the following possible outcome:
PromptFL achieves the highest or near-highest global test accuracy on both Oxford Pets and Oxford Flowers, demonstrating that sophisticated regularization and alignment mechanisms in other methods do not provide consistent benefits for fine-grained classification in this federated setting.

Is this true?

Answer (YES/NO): YES